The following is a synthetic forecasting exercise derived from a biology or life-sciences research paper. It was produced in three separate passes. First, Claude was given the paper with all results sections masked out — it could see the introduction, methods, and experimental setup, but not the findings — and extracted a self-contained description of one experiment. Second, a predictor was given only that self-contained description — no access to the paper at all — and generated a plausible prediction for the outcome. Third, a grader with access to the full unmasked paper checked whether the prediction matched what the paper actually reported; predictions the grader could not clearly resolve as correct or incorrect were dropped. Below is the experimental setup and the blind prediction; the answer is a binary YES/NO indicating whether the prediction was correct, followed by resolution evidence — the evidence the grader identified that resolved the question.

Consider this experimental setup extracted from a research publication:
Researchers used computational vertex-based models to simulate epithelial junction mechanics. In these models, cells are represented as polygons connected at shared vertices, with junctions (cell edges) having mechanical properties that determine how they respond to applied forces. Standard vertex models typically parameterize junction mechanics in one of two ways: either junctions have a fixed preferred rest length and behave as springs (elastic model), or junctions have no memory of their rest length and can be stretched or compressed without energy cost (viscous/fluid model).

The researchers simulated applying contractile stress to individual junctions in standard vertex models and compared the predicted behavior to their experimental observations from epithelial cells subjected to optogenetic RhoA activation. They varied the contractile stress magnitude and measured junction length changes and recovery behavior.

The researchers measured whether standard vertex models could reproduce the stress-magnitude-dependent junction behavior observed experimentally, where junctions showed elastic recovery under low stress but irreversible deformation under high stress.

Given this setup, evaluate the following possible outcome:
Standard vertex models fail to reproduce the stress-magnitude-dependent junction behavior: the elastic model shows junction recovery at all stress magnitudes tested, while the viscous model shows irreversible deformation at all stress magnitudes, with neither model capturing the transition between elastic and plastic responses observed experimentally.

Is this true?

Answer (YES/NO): YES